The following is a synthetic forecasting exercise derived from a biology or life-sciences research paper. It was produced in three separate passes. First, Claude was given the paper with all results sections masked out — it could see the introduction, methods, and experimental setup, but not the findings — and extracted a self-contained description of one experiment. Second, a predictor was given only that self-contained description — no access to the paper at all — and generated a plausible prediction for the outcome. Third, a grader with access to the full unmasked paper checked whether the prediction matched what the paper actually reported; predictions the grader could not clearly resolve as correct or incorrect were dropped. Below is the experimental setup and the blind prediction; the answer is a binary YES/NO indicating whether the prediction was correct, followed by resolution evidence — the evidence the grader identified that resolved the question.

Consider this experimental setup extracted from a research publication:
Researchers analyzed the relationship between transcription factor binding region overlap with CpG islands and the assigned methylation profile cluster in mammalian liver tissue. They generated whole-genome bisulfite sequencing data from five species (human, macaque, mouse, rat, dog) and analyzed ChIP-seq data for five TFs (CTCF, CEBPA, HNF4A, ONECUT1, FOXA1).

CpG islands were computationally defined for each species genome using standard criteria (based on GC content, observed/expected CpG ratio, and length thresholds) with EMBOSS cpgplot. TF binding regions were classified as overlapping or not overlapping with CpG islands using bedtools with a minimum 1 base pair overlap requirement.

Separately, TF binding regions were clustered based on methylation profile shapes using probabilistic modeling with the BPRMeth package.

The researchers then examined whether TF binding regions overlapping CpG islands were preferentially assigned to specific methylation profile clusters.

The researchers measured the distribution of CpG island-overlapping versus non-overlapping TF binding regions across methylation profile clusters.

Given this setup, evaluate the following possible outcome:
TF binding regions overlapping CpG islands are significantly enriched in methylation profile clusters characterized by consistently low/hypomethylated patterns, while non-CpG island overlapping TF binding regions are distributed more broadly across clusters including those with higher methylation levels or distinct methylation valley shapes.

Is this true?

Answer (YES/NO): YES